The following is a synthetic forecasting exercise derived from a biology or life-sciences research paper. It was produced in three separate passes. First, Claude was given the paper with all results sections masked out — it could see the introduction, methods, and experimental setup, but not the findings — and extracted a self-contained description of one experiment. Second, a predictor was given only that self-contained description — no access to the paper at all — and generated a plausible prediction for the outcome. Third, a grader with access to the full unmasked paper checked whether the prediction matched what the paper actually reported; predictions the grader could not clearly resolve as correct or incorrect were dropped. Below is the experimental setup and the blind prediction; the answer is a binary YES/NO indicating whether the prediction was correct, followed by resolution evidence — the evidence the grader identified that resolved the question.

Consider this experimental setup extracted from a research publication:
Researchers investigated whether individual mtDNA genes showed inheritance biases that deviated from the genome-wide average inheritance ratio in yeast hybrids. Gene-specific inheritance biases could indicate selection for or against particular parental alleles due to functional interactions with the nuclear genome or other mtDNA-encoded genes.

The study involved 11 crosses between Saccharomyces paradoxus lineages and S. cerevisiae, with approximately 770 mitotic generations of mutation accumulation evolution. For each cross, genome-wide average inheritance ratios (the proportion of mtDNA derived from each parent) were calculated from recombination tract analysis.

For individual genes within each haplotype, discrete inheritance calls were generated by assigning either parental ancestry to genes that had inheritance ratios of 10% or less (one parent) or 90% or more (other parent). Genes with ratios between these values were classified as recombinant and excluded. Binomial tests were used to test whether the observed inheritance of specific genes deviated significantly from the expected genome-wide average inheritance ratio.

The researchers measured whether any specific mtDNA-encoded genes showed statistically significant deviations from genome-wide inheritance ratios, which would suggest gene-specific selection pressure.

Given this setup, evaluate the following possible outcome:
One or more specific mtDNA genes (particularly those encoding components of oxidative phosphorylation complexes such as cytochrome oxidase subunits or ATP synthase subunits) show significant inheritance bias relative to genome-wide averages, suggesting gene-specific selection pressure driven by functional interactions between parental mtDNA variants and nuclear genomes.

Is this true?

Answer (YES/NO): NO